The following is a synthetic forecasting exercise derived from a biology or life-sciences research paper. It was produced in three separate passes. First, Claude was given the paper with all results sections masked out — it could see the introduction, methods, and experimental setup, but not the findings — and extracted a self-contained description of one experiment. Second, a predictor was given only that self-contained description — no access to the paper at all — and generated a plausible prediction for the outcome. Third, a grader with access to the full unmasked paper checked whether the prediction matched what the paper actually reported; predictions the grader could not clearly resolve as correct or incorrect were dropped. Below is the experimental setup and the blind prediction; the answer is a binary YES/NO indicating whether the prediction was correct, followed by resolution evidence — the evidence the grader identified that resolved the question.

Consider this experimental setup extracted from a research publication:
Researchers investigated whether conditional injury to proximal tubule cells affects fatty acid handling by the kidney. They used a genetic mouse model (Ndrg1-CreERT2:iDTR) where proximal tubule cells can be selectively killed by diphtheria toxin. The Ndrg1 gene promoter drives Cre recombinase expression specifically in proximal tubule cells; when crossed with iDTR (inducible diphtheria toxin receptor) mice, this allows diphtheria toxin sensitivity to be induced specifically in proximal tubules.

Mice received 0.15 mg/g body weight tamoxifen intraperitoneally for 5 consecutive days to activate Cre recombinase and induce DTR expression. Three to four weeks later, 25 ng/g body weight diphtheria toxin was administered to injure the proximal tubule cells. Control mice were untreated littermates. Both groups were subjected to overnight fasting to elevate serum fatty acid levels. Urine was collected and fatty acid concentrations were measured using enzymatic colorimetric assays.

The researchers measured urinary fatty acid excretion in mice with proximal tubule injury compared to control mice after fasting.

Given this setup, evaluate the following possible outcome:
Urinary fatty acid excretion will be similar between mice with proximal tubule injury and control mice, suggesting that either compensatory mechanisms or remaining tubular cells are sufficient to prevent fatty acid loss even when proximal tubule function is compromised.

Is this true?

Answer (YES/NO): YES